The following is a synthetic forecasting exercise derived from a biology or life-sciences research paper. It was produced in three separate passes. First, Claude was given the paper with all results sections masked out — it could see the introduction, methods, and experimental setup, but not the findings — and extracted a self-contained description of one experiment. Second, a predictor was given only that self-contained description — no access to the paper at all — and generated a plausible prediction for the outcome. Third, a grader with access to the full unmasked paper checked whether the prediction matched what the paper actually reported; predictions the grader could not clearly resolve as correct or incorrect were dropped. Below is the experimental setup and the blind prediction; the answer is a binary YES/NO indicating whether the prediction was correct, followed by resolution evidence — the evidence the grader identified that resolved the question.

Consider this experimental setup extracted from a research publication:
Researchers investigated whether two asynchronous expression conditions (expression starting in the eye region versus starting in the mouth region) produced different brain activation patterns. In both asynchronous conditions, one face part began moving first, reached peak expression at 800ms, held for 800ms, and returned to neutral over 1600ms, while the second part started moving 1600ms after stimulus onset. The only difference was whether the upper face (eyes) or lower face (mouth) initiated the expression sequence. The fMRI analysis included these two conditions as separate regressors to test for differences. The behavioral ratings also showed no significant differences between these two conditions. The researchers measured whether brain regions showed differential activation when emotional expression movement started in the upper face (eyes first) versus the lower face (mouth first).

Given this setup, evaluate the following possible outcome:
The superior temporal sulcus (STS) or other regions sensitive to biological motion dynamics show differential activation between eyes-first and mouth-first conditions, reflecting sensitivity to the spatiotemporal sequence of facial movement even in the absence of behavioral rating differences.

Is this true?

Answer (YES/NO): NO